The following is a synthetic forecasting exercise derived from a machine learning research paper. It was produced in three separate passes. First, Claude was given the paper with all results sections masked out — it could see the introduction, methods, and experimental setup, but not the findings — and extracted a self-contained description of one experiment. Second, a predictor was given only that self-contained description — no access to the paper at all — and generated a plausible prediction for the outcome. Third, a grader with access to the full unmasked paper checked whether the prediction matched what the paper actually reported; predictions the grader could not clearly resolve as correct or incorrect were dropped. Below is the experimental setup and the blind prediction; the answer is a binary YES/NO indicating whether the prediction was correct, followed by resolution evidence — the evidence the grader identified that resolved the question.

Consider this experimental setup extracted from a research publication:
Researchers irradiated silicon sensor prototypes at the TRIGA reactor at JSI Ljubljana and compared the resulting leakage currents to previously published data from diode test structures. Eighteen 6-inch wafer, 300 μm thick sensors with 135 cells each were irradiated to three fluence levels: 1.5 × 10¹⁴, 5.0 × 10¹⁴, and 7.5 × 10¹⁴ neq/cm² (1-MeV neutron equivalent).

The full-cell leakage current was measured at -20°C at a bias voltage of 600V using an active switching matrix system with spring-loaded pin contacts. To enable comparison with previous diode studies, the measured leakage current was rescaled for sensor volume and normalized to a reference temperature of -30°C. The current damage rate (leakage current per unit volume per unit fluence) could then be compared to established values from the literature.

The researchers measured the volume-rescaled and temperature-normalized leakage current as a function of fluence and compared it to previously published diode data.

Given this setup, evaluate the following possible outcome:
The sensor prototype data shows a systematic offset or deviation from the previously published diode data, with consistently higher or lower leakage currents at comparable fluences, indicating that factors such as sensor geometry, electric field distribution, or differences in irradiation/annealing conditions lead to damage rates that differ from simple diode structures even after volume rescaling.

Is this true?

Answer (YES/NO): NO